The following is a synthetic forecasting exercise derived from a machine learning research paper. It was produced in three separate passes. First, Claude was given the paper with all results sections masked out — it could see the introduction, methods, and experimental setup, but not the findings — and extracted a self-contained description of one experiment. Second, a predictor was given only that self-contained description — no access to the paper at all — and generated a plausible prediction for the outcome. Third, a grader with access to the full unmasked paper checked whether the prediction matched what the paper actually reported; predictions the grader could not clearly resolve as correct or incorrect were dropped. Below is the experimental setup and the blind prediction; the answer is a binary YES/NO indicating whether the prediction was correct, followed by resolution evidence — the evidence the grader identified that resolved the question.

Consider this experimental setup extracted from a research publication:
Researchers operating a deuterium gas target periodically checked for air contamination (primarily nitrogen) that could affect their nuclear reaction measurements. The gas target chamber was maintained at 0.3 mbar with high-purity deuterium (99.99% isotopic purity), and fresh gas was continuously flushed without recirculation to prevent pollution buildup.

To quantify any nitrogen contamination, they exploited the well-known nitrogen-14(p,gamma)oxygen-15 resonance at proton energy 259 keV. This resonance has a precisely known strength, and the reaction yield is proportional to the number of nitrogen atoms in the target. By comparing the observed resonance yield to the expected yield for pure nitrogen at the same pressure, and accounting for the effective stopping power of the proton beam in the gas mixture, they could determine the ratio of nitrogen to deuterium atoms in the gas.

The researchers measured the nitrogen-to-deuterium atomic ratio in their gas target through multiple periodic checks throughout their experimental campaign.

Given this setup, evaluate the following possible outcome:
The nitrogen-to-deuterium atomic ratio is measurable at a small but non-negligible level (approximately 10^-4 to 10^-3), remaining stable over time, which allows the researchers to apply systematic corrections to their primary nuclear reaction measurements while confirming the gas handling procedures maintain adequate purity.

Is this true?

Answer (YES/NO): NO